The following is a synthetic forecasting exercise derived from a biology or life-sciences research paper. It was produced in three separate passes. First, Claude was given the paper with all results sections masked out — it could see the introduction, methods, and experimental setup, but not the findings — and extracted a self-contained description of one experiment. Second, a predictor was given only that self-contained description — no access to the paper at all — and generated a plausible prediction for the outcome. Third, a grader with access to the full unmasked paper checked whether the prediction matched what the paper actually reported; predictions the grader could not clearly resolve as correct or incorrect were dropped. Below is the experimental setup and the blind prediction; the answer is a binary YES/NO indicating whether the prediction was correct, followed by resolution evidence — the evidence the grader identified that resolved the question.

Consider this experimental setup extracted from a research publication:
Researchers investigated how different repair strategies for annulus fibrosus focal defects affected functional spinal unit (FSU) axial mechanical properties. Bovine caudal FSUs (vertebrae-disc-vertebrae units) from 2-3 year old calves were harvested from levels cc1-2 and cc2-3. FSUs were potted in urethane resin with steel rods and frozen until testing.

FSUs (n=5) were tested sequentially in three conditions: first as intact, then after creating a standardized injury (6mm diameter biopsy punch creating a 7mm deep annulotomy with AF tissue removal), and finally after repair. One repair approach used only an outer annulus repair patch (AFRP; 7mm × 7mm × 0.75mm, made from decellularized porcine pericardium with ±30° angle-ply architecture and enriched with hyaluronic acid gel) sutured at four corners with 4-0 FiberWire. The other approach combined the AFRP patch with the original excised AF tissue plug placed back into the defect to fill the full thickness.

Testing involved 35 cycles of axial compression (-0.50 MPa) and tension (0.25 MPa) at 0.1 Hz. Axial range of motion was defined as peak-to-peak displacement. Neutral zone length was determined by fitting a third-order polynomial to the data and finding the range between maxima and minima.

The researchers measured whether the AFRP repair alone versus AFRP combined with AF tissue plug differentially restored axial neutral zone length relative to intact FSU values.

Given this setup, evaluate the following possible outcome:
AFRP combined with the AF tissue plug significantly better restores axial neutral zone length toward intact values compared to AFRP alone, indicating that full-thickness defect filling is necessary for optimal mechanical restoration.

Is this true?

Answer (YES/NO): YES